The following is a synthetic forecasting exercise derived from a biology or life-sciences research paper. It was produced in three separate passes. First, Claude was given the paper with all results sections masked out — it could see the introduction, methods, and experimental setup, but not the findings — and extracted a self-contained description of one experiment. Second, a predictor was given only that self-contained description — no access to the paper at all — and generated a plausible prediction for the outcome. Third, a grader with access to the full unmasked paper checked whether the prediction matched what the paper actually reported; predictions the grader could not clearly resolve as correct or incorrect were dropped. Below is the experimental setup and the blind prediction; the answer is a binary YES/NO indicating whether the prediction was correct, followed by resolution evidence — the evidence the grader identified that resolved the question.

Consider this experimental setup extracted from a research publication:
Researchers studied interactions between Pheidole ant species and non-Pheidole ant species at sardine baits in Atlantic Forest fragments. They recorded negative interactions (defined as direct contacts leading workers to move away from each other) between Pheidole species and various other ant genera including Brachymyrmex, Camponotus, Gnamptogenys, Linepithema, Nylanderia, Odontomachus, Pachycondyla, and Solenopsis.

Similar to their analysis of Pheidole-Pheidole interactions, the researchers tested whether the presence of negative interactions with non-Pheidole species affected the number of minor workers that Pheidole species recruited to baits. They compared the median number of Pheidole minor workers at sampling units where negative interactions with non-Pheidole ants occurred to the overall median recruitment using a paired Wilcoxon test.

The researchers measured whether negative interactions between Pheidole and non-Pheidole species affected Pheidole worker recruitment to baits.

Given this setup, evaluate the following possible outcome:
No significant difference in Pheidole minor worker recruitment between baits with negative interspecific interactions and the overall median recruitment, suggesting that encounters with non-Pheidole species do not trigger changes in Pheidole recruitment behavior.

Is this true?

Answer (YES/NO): YES